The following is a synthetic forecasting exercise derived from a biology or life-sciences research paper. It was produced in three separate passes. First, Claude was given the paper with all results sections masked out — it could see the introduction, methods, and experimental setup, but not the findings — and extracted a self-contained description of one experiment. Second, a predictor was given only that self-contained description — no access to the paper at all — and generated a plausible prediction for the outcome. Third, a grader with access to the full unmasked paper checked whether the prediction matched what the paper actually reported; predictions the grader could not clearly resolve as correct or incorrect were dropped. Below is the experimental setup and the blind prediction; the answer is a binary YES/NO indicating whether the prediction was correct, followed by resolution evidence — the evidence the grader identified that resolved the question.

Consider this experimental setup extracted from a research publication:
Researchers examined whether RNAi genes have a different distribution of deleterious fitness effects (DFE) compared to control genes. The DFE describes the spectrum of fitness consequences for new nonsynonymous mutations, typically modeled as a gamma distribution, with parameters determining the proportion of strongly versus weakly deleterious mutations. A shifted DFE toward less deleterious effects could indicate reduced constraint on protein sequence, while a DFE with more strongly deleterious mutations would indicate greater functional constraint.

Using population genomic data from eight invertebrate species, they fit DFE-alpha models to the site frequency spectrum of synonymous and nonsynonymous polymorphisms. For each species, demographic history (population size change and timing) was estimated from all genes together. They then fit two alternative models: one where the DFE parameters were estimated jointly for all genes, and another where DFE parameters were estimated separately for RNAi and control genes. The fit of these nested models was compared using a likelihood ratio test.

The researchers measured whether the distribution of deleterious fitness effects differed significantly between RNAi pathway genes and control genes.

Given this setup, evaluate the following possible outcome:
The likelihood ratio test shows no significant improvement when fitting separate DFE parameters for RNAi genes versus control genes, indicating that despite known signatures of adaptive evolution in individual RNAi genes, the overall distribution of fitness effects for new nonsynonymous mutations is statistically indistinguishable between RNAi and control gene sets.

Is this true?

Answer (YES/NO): NO